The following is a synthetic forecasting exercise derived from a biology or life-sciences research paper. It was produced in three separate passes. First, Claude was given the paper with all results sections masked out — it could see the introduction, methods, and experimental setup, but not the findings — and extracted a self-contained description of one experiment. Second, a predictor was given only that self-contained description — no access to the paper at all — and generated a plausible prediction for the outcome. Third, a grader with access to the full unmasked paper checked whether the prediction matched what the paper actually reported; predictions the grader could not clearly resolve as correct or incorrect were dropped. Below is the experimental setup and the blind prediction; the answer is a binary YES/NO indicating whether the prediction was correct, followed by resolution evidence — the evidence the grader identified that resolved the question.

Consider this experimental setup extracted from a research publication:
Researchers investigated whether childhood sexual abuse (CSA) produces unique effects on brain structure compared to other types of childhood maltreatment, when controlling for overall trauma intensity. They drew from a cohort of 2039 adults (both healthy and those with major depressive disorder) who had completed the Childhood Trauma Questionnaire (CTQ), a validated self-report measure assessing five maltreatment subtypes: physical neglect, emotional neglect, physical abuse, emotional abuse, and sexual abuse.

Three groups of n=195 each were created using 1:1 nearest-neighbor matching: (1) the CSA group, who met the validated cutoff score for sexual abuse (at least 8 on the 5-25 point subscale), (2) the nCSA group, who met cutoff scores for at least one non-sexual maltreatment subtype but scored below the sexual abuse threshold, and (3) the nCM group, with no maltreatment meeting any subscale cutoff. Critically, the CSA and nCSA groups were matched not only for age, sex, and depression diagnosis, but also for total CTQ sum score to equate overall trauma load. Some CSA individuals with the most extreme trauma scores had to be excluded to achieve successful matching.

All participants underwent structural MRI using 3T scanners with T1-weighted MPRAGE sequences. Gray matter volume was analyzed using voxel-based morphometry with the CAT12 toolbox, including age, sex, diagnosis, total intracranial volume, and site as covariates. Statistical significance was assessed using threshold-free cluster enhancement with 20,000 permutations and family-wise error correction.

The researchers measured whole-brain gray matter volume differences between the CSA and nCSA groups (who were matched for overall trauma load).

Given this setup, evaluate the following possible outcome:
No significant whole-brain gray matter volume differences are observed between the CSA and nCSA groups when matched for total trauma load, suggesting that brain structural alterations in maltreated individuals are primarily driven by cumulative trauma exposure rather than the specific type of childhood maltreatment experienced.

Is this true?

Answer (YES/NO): NO